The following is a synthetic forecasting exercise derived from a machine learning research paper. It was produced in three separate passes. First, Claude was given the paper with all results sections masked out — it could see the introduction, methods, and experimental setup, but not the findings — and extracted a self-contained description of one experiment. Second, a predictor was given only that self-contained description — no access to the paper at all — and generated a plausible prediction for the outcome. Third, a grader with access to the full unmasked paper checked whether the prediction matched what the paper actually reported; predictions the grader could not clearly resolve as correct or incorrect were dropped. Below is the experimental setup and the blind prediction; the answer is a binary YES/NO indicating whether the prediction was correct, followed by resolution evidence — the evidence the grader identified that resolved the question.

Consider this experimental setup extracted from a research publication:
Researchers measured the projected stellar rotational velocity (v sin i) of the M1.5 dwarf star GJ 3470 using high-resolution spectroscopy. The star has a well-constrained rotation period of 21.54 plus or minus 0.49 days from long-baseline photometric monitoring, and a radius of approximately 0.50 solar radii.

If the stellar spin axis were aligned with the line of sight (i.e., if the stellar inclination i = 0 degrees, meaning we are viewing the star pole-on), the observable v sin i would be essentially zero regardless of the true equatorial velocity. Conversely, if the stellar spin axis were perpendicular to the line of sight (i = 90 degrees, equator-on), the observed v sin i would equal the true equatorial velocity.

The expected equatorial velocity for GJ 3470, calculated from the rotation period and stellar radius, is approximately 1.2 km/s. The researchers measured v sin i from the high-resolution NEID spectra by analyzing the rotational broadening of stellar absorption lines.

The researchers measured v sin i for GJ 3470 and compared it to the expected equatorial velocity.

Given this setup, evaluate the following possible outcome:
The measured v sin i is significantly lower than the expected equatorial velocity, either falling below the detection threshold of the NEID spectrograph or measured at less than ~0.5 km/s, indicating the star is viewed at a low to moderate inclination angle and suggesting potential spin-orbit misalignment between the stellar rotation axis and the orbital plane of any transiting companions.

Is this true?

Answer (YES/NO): NO